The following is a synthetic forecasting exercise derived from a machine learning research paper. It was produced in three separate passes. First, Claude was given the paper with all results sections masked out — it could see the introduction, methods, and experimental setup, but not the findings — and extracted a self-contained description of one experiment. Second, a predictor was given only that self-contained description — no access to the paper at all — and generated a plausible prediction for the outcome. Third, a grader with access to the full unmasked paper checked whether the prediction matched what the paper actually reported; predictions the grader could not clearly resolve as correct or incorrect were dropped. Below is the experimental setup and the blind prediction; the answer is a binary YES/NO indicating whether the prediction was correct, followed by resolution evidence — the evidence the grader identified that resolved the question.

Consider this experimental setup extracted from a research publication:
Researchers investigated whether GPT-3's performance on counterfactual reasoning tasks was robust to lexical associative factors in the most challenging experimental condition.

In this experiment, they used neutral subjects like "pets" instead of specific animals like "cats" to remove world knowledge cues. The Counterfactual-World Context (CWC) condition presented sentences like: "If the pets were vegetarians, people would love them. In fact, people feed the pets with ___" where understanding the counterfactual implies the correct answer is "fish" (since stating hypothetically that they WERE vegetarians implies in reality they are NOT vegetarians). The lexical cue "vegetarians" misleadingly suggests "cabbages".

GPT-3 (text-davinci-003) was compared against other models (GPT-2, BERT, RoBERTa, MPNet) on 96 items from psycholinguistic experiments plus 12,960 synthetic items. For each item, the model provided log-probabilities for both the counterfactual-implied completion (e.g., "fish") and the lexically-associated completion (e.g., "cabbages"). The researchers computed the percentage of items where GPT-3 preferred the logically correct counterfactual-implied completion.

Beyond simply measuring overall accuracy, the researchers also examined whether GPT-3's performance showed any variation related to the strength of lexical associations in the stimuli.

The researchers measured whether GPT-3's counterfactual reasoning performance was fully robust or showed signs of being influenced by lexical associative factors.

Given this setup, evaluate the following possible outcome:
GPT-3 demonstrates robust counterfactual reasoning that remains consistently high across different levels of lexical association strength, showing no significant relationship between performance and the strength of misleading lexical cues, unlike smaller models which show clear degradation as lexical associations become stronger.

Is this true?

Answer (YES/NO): NO